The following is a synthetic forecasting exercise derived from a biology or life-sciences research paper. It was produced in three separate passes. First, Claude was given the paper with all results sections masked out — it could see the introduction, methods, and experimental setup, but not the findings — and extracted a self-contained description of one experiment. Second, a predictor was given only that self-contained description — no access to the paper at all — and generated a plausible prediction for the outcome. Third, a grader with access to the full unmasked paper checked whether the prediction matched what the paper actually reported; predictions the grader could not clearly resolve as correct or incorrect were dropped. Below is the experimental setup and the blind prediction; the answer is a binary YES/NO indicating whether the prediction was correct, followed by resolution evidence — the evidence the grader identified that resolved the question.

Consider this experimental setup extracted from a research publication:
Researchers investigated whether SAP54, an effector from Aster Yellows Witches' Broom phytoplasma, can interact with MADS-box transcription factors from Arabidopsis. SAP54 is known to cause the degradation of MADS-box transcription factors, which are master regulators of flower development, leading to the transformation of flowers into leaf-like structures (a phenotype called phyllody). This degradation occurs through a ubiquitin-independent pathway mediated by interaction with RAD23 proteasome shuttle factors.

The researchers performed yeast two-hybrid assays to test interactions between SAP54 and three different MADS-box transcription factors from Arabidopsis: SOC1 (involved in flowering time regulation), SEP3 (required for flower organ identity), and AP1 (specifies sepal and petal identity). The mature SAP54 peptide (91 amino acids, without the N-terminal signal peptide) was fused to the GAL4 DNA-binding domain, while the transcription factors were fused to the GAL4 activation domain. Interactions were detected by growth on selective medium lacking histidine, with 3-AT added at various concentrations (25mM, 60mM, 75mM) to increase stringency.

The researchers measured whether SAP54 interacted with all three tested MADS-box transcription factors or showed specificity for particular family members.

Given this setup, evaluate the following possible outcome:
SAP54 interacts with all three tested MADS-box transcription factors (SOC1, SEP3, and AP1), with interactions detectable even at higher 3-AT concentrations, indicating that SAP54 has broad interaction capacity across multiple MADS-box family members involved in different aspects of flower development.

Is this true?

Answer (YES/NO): YES